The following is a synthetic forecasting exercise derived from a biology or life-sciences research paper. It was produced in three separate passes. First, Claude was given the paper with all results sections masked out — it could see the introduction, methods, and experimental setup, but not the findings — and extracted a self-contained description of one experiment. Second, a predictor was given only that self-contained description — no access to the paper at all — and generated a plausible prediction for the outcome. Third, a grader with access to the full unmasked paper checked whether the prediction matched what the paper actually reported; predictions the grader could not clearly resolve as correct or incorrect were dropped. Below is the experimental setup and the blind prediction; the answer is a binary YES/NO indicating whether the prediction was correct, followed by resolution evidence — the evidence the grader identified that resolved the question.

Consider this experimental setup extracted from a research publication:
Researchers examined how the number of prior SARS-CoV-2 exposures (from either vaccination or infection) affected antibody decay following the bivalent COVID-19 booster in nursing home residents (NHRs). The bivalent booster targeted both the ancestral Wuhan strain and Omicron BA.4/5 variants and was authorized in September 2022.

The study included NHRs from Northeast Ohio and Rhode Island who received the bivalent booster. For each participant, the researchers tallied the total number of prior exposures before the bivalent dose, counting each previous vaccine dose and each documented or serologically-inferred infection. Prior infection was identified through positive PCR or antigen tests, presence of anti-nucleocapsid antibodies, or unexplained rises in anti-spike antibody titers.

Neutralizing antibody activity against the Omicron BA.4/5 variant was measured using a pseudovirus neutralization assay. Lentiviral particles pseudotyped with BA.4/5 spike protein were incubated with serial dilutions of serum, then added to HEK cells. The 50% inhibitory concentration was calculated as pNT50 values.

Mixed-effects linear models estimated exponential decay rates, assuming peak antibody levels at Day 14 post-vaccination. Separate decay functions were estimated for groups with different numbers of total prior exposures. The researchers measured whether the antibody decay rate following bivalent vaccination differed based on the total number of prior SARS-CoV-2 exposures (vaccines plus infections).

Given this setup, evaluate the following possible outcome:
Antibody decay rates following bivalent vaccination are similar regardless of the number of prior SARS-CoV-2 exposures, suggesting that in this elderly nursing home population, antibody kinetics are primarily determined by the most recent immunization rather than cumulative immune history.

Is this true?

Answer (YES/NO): NO